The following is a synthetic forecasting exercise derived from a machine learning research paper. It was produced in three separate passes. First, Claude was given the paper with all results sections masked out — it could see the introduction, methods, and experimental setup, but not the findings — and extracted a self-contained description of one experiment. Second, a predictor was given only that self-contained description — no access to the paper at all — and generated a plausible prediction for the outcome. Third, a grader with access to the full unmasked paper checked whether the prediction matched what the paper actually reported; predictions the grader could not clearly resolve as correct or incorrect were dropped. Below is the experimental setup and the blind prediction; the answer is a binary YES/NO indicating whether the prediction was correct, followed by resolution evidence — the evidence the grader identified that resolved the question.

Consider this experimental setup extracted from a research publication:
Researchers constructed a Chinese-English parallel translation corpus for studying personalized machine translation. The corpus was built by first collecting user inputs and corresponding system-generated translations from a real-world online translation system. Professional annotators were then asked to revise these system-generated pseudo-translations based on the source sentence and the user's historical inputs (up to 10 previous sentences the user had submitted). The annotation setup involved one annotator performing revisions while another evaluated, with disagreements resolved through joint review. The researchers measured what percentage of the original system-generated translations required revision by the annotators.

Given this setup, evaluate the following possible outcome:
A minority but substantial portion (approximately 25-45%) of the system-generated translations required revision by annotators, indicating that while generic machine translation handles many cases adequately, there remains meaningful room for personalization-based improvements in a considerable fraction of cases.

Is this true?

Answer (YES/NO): NO